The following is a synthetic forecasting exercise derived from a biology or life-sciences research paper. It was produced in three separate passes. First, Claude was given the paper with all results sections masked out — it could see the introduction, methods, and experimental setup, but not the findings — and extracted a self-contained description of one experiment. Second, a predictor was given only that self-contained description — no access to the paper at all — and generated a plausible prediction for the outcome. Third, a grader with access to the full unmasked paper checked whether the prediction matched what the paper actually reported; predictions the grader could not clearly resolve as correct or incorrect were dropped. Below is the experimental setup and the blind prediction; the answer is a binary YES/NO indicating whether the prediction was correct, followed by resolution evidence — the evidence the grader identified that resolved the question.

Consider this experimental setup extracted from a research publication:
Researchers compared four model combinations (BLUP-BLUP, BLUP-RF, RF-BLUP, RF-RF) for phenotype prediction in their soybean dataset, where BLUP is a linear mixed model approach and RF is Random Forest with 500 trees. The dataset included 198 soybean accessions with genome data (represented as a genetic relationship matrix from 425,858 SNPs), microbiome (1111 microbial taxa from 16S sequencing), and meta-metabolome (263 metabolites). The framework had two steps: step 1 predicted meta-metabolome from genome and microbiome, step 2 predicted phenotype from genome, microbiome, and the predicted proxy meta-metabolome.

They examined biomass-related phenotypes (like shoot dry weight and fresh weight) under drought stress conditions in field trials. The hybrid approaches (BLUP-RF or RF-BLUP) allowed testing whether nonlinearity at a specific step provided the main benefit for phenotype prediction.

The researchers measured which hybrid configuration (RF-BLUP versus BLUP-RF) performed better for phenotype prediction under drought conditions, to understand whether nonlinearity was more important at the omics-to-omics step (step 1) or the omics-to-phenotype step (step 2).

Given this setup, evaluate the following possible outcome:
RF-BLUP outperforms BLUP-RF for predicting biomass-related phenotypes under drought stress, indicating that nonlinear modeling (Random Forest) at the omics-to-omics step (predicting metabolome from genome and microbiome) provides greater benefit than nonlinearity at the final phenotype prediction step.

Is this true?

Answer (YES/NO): YES